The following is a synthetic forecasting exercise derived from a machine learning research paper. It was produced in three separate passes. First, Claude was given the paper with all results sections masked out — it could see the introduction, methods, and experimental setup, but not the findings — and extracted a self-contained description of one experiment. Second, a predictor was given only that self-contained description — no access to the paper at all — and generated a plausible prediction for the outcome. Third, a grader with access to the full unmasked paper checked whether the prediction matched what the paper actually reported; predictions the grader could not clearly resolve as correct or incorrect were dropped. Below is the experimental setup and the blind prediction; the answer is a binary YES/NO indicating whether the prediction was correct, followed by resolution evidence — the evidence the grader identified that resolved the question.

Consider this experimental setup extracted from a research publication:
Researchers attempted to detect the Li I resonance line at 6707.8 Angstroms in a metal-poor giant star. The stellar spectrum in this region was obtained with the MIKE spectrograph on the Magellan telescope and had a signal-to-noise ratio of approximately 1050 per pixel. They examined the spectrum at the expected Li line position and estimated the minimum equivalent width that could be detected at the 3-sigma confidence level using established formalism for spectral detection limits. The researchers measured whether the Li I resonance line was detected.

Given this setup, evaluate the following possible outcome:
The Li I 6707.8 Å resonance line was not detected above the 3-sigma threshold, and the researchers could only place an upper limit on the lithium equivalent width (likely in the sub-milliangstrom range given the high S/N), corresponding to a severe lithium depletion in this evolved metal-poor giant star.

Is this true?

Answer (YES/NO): YES